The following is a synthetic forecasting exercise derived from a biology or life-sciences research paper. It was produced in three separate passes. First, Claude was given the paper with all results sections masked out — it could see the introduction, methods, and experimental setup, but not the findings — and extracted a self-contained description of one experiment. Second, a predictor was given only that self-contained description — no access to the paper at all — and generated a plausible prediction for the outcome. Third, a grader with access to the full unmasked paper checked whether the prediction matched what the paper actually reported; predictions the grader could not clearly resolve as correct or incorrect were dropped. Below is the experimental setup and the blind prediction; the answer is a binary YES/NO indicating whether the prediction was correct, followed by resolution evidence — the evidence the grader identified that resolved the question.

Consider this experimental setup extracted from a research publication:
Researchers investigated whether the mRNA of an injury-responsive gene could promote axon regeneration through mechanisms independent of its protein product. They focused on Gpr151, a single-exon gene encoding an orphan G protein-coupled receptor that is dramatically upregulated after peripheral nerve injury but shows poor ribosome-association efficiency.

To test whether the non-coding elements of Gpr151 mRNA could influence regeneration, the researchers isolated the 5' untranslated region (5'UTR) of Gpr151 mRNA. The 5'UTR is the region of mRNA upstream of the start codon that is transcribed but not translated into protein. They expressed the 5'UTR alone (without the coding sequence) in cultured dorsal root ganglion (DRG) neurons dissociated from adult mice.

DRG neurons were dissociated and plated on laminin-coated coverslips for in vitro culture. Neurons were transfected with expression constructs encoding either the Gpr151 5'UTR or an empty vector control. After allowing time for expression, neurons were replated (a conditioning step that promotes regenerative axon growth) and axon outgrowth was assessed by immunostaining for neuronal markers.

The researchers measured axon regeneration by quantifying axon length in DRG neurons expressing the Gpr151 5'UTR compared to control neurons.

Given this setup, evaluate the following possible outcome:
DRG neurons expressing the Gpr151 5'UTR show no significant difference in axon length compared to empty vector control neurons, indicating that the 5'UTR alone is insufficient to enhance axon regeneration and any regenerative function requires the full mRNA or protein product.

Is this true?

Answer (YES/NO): NO